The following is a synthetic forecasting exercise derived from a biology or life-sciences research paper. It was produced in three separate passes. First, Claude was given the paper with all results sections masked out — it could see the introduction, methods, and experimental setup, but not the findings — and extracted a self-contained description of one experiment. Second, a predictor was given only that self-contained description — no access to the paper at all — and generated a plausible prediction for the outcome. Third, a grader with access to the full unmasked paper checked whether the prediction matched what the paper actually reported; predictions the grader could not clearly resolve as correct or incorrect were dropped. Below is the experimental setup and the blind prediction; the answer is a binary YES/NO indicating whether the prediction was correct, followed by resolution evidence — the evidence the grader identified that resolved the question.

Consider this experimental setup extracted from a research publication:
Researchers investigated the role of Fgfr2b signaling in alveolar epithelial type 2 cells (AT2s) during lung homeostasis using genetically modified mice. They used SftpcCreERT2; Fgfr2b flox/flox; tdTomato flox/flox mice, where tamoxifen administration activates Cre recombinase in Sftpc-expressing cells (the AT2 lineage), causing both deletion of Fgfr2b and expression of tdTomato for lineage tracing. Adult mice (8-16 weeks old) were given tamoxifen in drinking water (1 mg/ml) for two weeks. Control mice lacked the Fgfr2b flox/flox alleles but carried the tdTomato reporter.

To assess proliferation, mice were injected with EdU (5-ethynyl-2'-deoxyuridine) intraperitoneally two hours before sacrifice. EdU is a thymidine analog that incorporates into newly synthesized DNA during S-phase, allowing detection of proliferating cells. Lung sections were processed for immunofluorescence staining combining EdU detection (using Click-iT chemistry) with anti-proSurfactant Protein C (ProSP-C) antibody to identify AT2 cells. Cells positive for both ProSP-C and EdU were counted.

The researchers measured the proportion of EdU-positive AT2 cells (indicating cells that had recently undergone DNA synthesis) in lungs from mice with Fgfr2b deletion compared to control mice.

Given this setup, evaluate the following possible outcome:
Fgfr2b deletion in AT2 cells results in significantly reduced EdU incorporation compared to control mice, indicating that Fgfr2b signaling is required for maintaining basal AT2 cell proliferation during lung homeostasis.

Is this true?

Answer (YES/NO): NO